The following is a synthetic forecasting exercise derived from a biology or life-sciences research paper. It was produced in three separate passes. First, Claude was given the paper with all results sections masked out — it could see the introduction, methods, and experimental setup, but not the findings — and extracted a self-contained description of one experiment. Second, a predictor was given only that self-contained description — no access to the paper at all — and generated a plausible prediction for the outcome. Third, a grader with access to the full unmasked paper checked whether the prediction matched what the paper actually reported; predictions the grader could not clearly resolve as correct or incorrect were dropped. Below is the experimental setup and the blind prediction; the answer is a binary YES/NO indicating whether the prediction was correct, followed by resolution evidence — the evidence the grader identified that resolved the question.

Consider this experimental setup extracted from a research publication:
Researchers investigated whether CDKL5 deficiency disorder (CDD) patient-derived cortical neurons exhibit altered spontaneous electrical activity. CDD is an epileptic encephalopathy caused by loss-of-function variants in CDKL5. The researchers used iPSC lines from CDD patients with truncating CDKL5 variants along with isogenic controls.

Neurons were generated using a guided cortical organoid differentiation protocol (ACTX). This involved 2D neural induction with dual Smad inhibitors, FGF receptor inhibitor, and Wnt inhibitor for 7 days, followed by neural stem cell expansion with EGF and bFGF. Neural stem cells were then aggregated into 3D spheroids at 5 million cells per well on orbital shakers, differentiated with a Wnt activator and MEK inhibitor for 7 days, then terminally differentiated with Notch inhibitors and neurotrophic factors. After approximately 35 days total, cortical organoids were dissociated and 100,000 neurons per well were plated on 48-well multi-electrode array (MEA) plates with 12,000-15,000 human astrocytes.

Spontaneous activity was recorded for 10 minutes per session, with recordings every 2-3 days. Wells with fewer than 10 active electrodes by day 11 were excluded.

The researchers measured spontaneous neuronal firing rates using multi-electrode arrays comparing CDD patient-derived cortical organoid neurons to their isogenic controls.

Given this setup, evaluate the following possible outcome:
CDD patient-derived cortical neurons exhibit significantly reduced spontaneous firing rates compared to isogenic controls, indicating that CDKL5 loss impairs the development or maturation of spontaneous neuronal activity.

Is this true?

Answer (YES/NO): NO